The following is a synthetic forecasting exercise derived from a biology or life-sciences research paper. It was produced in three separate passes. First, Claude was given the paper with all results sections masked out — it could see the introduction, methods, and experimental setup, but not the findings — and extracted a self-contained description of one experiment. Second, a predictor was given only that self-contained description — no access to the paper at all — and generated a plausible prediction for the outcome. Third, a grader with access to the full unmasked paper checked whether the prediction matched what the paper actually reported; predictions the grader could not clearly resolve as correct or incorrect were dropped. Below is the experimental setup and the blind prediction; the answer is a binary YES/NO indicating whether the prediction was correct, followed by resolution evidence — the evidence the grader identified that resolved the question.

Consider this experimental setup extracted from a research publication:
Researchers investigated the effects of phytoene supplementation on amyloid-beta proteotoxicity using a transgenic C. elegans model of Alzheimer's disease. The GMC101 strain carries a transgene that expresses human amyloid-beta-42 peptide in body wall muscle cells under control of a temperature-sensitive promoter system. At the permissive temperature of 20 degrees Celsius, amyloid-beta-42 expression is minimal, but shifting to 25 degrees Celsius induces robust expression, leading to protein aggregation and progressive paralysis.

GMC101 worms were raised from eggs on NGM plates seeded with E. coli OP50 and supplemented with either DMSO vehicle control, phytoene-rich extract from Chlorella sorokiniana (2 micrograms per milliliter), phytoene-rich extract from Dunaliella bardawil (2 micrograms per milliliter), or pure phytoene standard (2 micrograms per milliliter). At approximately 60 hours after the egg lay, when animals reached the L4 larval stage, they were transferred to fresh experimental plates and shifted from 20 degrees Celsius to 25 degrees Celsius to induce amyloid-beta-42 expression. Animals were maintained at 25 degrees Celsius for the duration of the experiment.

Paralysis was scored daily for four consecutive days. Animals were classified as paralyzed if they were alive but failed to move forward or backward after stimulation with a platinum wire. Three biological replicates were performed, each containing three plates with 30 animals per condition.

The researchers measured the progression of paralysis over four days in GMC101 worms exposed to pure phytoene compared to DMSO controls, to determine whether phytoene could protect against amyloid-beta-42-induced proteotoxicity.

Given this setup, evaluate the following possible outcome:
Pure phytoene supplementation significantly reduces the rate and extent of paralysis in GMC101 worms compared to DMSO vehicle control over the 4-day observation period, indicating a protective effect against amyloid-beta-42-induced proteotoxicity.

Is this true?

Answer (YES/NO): NO